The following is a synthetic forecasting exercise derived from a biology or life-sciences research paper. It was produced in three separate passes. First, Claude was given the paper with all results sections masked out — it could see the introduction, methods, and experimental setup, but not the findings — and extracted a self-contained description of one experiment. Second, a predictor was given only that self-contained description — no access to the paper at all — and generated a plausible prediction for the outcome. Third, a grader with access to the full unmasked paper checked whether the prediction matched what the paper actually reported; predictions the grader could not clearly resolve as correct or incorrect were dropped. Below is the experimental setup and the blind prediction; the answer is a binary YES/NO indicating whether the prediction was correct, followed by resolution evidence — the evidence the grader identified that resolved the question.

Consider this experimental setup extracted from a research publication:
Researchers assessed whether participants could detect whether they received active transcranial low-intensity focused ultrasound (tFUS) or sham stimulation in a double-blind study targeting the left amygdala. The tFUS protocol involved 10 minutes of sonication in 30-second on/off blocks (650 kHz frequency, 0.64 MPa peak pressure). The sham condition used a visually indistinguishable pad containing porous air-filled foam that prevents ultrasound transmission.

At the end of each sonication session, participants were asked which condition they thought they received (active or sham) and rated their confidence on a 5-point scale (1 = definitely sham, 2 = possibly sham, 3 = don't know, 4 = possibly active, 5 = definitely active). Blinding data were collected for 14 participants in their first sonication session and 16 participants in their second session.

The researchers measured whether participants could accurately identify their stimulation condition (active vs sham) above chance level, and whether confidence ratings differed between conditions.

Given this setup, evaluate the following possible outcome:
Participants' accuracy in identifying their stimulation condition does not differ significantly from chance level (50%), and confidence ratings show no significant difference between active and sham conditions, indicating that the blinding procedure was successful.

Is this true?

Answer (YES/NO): YES